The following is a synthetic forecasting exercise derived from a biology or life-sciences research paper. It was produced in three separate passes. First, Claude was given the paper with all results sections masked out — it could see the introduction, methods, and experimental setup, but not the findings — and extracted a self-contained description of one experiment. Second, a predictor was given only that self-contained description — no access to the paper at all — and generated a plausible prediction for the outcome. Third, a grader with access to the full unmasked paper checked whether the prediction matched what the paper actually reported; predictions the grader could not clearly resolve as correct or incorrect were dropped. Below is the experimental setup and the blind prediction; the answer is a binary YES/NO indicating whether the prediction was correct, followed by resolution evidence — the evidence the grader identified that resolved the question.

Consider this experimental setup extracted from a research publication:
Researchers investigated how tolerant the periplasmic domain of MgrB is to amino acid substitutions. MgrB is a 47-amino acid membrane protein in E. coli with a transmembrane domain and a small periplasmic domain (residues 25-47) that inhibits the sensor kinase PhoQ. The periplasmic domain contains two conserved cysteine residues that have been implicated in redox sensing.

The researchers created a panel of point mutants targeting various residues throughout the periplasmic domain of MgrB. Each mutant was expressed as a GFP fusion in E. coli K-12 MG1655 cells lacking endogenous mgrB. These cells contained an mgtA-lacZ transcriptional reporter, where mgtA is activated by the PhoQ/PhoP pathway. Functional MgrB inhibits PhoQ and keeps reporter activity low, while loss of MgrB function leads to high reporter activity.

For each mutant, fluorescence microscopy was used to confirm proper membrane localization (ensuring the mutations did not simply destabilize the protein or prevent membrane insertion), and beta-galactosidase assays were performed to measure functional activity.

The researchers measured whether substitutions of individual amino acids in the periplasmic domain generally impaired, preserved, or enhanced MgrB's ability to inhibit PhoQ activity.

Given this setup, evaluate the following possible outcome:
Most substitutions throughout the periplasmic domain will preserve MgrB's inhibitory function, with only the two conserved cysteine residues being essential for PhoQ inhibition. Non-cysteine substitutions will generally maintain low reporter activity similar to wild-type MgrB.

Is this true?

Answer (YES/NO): NO